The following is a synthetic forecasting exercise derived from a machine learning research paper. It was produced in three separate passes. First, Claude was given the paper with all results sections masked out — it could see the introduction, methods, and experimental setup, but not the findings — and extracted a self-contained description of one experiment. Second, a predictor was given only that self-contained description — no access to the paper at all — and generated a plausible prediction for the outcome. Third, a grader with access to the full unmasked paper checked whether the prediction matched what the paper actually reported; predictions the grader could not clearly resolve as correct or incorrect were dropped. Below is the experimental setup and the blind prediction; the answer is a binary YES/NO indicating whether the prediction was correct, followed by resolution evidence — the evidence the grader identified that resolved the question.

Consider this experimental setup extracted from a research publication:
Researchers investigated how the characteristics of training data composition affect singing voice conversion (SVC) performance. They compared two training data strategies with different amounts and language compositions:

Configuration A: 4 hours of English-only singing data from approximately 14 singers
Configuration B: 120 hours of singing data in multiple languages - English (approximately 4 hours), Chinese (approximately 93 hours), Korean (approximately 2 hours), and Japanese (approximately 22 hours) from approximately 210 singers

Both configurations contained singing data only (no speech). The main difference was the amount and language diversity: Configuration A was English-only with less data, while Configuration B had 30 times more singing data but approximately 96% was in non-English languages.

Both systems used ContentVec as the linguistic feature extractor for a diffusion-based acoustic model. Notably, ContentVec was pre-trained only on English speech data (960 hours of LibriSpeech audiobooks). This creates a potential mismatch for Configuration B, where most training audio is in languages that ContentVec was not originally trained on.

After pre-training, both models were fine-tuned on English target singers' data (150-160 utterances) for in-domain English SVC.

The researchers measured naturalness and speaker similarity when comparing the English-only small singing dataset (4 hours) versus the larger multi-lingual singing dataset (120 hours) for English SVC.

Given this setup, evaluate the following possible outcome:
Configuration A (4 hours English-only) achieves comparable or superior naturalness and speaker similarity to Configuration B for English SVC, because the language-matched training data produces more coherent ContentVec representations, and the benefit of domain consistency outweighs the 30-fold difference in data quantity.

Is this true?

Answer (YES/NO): NO